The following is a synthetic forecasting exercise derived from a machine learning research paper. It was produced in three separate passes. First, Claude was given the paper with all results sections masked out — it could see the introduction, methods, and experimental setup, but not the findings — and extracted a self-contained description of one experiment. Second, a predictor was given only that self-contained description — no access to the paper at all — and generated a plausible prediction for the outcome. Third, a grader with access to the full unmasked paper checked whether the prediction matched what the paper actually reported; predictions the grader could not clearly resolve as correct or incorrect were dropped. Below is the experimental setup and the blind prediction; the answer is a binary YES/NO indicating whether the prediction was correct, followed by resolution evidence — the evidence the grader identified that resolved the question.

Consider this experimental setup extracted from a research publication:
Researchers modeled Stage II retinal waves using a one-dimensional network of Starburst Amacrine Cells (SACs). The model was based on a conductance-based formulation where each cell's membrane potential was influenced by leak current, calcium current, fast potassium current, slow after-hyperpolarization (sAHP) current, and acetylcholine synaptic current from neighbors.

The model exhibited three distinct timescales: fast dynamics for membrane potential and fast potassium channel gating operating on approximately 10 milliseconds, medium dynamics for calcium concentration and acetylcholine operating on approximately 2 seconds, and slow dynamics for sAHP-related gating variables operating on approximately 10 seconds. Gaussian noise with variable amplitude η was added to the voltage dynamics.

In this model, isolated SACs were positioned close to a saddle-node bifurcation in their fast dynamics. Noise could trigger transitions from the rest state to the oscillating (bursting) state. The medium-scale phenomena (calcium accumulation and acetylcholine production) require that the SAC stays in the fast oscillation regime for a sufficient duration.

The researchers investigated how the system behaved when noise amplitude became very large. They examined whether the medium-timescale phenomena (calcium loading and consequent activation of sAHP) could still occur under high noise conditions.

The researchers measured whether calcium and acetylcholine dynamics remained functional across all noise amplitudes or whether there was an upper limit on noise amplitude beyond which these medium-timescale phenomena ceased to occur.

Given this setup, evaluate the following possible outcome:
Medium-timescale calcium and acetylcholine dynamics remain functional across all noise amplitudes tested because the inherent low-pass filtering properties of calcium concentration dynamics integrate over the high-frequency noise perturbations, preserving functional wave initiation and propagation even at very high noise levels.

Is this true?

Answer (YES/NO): NO